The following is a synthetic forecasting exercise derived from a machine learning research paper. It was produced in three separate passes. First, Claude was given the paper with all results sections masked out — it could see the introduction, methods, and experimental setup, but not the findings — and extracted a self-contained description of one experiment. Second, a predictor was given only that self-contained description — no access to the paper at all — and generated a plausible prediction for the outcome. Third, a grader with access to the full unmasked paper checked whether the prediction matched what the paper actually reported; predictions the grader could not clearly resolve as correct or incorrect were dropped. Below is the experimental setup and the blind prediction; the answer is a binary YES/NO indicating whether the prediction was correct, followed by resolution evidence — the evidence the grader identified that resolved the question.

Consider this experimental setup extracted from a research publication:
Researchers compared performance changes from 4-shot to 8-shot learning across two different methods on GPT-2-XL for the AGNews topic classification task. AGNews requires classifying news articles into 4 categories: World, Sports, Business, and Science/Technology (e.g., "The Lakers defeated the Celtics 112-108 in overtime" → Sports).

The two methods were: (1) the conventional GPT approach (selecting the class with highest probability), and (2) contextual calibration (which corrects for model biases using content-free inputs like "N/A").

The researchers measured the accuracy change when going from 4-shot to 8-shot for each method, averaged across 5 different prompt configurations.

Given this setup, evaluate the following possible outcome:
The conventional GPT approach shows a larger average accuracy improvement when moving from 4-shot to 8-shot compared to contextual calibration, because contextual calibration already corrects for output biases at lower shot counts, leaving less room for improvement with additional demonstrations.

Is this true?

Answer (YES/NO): YES